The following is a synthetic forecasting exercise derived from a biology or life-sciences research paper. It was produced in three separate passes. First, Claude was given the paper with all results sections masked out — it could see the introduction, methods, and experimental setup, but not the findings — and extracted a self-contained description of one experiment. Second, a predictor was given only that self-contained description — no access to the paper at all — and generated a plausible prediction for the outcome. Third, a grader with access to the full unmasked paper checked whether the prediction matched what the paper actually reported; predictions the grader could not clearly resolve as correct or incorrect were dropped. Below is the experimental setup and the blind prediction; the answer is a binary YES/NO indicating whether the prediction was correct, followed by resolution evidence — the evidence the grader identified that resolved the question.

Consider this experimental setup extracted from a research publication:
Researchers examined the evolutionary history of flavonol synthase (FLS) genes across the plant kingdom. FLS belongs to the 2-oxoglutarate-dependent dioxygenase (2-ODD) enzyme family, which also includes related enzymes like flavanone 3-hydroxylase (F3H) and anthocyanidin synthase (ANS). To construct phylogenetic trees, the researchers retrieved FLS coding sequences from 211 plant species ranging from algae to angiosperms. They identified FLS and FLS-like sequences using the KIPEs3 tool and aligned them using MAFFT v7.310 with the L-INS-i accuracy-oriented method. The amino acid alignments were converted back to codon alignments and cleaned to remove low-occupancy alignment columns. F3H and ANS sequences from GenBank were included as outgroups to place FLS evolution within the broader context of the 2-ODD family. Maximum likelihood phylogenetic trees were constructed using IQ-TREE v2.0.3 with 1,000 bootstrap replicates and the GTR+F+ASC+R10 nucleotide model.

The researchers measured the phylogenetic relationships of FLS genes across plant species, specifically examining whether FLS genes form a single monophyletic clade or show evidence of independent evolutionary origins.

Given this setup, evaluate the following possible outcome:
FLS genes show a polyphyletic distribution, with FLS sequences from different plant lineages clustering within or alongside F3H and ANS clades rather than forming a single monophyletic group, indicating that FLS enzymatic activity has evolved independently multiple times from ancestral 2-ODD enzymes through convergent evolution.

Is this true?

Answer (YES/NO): NO